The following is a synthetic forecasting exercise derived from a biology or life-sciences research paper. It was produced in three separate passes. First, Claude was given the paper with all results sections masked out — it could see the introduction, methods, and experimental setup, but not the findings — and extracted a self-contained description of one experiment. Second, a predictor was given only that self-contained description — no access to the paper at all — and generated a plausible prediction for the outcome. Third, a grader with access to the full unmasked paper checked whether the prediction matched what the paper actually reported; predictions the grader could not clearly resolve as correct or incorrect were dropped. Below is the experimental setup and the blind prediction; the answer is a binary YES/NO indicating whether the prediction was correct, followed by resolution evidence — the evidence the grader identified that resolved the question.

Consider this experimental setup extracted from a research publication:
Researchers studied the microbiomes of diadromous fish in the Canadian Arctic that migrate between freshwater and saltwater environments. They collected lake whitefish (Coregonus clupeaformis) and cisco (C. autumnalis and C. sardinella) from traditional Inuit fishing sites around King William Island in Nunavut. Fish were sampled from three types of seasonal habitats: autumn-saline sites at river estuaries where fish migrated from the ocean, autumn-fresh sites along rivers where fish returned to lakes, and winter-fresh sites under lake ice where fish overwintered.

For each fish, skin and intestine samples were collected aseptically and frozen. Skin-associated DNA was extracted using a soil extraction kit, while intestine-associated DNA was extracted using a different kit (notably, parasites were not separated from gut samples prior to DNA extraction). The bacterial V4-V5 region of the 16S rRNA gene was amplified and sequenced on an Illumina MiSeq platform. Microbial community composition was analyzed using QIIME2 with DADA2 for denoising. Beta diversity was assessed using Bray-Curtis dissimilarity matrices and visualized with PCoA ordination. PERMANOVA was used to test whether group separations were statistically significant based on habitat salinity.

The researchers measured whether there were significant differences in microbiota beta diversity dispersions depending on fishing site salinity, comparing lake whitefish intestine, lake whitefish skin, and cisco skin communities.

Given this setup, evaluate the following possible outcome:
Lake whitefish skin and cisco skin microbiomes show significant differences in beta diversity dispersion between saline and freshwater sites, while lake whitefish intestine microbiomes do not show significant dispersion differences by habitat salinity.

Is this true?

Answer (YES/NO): NO